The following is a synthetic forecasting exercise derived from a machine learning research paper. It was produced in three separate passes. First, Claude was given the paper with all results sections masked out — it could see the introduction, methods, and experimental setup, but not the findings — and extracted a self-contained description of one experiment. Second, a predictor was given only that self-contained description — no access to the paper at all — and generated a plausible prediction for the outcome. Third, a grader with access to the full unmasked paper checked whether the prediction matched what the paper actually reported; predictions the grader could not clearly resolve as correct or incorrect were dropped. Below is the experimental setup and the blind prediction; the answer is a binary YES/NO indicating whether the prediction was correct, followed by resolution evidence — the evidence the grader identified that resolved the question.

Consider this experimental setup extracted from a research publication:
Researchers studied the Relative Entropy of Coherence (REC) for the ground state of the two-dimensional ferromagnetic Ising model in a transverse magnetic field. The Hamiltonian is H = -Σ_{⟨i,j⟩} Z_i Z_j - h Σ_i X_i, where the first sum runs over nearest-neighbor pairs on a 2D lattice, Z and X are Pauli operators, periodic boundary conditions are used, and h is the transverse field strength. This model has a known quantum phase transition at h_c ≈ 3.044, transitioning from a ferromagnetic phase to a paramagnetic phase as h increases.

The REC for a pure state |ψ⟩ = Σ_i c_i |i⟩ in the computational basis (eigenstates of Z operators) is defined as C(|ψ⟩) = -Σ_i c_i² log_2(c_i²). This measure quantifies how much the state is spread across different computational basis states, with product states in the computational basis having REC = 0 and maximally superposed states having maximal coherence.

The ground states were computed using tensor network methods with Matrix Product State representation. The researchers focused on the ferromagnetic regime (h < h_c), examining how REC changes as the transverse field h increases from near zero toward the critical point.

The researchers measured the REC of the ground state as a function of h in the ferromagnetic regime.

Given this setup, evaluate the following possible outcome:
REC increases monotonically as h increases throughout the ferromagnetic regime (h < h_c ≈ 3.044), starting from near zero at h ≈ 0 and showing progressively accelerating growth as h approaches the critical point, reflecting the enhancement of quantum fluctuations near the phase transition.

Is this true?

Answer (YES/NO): NO